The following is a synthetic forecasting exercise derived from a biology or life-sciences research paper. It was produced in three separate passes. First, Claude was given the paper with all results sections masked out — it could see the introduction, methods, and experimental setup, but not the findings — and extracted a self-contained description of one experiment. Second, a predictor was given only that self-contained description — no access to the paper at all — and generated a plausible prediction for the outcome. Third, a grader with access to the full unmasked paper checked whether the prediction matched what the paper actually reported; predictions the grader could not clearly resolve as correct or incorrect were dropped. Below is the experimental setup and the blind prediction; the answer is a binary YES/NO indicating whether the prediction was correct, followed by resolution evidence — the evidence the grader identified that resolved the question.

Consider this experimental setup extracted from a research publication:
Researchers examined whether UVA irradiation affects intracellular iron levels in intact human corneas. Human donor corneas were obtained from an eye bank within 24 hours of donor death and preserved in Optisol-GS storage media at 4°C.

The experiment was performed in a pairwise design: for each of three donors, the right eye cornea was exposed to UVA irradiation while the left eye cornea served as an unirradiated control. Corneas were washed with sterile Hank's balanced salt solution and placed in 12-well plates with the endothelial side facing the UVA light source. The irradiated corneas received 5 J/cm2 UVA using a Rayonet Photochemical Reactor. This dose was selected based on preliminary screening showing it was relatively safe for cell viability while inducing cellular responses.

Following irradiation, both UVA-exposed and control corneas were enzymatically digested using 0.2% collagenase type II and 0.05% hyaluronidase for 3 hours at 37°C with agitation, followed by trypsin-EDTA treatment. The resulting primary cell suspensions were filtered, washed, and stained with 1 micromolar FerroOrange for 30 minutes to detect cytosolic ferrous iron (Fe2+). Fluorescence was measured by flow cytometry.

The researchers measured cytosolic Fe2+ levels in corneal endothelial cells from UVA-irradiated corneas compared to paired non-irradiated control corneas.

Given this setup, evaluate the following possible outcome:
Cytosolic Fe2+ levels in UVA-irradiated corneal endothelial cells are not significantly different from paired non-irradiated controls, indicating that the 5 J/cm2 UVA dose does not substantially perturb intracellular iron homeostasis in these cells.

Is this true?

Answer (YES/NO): NO